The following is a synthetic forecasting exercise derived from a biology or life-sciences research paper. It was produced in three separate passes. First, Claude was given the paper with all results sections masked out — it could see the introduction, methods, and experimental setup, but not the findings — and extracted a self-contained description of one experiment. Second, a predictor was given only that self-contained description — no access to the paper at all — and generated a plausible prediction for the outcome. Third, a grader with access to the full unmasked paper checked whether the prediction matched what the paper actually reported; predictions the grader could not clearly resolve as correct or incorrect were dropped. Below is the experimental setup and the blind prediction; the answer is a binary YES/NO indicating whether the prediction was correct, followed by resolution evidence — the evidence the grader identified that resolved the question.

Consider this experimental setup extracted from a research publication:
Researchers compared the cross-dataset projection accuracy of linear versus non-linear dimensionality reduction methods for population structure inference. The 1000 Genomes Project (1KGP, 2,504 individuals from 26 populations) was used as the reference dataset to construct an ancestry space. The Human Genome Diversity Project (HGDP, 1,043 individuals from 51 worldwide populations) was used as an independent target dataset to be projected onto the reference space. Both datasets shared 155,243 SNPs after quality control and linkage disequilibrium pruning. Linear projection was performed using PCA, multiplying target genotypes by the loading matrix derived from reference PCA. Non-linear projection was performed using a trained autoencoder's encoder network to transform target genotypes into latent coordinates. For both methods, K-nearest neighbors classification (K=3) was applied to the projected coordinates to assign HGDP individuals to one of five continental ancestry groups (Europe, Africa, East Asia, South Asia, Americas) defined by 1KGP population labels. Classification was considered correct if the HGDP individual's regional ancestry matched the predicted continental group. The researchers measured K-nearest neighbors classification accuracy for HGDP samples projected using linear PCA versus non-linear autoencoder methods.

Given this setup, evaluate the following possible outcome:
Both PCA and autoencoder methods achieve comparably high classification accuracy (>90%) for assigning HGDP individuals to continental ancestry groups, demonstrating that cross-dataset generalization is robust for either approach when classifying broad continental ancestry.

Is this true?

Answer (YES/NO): NO